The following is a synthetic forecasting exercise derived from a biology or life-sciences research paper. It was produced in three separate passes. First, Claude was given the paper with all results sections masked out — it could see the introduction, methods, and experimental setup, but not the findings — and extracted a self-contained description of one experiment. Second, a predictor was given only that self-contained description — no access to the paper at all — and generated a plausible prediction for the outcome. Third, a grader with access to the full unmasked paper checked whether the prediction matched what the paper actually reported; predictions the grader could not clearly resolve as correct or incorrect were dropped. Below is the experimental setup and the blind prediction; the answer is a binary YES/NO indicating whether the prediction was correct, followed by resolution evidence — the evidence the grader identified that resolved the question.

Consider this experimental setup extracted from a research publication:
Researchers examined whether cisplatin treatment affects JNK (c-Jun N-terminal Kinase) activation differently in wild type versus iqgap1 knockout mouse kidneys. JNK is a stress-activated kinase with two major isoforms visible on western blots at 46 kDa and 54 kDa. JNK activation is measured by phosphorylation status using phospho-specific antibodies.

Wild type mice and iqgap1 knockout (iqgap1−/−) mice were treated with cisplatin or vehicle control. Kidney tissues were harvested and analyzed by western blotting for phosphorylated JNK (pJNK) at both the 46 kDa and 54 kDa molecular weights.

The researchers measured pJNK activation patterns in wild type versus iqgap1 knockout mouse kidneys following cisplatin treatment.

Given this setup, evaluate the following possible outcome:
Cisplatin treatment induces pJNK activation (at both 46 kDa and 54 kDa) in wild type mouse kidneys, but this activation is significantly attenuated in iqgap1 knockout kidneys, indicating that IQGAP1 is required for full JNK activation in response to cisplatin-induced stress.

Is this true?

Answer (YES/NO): NO